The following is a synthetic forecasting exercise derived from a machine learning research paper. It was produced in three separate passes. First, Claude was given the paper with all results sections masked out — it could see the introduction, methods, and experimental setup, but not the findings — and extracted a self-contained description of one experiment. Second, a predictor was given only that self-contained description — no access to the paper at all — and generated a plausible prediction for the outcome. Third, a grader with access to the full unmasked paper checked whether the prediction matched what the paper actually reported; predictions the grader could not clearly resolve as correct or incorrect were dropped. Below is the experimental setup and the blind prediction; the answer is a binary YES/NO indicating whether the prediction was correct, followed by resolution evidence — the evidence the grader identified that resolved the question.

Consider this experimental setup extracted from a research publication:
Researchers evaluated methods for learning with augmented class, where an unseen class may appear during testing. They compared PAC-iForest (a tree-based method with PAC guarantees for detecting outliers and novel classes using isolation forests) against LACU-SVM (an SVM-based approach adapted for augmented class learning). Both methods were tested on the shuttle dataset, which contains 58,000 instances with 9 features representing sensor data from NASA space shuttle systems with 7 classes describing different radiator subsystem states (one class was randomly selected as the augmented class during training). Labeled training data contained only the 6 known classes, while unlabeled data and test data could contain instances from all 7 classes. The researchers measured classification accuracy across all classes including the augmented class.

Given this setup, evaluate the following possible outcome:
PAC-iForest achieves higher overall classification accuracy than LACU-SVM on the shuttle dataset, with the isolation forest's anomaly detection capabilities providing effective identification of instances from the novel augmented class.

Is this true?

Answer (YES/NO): NO